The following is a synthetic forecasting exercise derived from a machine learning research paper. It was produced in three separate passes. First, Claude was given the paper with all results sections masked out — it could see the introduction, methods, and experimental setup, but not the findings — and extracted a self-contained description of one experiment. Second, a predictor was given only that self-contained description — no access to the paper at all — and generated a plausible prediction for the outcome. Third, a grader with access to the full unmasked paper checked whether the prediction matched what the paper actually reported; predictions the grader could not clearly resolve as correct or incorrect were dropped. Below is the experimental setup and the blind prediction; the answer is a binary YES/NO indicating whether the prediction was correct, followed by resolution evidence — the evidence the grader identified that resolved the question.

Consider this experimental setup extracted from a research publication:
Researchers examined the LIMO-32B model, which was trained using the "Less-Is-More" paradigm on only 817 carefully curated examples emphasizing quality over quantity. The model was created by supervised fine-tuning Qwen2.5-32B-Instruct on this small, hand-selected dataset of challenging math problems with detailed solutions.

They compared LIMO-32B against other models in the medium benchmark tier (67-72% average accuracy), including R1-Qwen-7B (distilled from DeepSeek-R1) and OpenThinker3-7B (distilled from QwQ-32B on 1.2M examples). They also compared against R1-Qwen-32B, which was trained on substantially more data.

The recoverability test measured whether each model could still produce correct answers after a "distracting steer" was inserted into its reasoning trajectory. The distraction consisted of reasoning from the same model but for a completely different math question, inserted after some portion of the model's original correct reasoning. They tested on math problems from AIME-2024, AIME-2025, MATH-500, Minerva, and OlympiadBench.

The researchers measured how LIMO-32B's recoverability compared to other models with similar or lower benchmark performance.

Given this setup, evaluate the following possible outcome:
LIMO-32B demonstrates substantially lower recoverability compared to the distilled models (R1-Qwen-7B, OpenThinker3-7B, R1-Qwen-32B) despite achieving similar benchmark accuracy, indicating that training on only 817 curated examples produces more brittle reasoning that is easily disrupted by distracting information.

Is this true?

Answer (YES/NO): YES